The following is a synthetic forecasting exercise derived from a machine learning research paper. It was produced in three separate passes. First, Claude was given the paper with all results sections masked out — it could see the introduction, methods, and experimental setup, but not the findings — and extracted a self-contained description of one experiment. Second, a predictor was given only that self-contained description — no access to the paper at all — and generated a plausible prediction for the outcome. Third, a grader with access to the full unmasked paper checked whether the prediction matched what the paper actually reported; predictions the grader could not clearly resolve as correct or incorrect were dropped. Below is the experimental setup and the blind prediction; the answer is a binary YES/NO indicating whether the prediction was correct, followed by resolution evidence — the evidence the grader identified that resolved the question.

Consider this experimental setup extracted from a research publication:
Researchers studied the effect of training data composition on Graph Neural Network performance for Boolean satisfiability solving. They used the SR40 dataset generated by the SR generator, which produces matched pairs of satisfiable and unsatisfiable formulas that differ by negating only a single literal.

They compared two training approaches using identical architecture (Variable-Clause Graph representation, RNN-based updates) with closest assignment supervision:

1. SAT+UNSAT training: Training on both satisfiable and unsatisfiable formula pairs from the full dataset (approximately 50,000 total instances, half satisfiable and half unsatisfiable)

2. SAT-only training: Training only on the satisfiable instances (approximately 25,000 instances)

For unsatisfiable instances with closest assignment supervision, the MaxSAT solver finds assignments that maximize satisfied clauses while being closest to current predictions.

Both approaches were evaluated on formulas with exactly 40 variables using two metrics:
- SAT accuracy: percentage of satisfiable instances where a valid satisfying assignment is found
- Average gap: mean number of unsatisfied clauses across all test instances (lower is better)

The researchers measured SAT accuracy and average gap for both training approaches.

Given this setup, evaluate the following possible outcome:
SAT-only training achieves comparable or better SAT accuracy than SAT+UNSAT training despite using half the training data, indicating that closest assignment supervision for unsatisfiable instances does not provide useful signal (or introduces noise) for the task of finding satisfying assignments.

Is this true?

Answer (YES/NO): YES